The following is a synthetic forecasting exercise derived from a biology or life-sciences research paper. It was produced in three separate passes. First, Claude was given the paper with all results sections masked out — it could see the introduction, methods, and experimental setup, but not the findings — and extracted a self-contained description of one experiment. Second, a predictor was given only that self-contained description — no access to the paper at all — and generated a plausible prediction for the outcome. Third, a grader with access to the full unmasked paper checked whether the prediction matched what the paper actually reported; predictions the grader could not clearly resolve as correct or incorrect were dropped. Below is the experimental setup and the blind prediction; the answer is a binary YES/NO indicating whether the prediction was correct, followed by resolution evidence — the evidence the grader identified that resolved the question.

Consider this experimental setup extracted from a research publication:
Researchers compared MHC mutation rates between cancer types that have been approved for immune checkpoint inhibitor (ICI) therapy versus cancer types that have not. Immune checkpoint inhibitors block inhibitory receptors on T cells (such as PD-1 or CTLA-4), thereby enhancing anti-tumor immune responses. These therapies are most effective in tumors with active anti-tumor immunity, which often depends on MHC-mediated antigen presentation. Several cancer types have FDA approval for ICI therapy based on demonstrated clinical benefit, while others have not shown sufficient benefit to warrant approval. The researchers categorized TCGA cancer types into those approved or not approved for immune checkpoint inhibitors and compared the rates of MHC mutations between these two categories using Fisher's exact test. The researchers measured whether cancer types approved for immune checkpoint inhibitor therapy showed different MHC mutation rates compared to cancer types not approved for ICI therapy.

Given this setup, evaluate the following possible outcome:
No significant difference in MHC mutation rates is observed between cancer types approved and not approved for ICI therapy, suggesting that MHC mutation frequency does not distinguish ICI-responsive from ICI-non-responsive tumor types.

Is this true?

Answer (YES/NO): NO